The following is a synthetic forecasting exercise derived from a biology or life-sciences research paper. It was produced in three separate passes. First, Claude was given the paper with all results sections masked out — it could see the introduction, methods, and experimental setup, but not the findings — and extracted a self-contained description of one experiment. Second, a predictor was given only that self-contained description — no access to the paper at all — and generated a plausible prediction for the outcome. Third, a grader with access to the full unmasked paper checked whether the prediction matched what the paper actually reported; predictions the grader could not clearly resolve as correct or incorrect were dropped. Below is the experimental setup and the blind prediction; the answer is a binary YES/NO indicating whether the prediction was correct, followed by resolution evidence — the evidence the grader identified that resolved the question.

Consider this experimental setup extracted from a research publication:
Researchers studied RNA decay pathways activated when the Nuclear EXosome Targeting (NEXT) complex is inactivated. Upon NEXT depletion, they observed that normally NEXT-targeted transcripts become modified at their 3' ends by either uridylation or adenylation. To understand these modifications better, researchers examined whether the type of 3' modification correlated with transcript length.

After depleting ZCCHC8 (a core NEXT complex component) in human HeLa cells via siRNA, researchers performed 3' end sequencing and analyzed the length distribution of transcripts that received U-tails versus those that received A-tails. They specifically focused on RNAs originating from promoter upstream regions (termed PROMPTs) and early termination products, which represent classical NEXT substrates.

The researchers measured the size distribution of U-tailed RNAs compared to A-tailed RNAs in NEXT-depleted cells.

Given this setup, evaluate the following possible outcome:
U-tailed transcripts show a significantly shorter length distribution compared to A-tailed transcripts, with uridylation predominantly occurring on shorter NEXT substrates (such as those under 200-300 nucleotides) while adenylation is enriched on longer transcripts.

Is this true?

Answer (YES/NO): YES